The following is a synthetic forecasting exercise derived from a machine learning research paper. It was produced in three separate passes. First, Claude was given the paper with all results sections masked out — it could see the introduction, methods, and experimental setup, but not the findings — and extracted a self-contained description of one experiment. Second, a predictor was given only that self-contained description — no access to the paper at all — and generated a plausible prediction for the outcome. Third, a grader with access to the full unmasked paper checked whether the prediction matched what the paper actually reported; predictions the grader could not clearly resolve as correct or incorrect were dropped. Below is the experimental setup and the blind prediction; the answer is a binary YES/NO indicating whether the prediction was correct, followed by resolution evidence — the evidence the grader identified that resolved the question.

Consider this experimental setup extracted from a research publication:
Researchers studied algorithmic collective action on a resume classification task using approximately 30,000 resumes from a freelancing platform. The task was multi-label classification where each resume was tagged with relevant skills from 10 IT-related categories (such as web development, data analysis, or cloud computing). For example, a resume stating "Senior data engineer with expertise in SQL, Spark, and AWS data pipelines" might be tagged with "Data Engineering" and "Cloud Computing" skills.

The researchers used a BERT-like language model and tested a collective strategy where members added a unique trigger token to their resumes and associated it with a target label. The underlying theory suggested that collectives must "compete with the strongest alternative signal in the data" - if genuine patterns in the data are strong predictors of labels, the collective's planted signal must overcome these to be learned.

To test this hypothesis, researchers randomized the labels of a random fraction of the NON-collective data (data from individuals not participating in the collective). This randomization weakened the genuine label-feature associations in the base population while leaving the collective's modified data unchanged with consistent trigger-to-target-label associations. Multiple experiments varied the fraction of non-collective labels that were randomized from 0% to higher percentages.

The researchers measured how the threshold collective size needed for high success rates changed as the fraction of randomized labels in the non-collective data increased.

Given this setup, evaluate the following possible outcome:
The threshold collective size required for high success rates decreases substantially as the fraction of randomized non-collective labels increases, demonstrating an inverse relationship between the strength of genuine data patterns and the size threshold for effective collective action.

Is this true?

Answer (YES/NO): YES